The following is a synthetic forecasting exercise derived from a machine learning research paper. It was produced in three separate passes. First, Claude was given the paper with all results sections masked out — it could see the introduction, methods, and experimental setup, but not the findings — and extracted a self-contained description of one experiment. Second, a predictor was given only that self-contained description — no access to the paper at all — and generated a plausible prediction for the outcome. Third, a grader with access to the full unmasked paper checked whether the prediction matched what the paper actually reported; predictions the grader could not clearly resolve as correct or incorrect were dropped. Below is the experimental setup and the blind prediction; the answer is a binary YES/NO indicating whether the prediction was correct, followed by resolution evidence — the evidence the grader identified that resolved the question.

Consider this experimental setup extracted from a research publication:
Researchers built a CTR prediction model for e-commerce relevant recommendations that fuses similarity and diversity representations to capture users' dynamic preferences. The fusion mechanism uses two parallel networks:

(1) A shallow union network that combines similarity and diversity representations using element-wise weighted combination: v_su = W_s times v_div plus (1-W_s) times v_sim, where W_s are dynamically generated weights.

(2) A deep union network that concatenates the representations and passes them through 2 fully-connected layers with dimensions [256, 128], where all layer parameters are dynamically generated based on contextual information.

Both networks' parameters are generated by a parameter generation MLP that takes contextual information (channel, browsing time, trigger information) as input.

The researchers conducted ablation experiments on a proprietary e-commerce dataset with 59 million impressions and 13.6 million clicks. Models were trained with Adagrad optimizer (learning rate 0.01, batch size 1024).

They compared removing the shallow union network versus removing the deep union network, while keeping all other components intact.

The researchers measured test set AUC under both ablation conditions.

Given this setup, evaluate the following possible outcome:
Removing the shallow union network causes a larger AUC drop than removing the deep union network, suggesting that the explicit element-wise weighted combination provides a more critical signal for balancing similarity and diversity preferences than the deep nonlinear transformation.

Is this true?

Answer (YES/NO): NO